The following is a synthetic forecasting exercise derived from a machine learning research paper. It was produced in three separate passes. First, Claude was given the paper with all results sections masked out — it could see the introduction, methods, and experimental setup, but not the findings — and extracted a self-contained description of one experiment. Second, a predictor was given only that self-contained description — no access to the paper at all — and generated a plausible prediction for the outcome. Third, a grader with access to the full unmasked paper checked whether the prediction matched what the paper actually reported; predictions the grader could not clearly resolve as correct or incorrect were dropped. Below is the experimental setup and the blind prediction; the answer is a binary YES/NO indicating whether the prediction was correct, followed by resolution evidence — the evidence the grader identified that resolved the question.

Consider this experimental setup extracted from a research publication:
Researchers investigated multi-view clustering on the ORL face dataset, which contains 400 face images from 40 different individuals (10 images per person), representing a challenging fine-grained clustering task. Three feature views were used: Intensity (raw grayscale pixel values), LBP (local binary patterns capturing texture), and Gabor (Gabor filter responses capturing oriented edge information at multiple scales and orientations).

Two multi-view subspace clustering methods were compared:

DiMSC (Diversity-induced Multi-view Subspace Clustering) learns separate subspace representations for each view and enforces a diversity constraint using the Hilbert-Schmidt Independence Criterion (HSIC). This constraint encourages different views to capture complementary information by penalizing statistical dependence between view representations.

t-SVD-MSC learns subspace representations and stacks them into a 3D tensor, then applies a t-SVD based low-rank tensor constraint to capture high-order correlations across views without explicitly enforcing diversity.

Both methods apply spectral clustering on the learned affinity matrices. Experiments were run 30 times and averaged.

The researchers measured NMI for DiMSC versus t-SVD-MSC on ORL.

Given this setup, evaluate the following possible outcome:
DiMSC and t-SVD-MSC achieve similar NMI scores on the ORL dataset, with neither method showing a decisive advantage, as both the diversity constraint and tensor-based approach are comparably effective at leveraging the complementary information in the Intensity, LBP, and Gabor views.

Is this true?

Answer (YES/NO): NO